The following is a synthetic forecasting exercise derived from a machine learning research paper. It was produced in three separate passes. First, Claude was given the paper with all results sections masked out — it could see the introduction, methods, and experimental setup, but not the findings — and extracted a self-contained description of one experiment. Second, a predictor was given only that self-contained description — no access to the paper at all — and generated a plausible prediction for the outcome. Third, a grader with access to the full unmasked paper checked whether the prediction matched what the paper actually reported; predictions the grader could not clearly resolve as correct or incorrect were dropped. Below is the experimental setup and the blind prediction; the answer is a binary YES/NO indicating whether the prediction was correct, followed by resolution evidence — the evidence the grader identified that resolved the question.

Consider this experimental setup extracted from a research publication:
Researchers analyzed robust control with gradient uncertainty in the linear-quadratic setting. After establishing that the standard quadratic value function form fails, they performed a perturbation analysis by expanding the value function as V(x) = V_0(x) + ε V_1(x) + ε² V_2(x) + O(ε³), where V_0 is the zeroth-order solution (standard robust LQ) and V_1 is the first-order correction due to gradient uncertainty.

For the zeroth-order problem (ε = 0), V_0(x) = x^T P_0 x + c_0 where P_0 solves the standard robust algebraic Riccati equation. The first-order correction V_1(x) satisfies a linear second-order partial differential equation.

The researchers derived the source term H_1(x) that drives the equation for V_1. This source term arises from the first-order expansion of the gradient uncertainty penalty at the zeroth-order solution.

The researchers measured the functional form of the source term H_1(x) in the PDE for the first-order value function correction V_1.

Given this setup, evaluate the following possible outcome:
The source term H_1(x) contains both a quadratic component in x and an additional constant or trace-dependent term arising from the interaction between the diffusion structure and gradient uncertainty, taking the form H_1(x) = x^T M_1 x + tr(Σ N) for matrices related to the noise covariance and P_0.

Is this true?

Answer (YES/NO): NO